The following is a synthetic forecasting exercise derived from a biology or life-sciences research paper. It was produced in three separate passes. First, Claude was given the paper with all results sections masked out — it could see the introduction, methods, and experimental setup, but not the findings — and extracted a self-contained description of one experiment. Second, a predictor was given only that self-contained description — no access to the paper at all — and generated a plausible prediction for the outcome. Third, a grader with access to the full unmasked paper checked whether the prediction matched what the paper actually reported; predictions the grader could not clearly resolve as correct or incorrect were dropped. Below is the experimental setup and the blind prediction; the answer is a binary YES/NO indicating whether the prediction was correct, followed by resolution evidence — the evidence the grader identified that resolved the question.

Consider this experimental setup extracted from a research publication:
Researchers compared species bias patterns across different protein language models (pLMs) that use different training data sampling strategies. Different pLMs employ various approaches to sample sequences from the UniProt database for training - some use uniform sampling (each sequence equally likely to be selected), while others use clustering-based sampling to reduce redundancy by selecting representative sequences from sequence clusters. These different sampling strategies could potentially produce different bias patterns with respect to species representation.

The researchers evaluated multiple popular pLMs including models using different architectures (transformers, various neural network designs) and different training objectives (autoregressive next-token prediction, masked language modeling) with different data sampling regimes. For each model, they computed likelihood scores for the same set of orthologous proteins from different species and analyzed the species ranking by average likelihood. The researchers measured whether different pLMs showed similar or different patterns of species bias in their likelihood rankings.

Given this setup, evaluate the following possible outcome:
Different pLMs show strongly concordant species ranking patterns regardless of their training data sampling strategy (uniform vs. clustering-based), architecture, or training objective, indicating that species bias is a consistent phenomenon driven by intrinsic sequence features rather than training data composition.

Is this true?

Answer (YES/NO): NO